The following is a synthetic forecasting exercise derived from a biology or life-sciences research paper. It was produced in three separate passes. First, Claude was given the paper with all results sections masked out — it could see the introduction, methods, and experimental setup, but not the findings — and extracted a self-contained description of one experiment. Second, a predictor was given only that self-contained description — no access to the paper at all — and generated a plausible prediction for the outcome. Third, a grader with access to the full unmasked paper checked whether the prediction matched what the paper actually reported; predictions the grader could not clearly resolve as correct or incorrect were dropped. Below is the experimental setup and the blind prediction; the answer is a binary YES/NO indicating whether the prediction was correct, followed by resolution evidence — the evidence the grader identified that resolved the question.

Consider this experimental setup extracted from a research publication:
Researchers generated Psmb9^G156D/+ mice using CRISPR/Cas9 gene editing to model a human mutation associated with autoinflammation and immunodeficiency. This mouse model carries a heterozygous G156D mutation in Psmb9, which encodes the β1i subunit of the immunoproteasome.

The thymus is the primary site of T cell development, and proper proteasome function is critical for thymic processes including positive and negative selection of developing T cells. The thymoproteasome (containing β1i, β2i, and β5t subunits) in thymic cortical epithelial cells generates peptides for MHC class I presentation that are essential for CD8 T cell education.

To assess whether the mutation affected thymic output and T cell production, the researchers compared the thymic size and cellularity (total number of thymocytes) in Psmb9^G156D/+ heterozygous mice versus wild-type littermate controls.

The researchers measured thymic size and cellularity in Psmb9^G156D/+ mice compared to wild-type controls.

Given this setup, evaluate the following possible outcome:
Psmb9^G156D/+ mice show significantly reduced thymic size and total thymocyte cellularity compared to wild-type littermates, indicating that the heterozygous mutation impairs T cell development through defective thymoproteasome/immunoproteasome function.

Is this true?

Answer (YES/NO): YES